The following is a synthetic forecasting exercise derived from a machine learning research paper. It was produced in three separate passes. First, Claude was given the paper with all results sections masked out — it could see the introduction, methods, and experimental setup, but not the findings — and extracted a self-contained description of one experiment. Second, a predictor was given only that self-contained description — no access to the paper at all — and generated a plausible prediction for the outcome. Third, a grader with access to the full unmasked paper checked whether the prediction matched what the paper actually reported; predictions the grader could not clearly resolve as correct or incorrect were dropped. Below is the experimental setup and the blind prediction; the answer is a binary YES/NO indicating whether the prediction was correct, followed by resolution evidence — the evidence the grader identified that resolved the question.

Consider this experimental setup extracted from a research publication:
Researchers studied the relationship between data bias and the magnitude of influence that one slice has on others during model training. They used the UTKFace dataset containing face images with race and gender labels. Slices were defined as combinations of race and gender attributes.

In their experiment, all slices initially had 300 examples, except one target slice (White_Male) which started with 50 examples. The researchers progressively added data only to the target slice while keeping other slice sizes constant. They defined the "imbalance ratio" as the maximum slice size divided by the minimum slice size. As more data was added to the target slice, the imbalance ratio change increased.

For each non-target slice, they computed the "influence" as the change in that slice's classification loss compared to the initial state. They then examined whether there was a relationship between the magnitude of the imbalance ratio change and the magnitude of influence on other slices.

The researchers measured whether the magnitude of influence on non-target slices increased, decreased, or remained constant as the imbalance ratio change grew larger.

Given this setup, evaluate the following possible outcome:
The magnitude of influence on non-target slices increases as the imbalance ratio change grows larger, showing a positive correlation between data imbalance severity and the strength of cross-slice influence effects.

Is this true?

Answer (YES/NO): YES